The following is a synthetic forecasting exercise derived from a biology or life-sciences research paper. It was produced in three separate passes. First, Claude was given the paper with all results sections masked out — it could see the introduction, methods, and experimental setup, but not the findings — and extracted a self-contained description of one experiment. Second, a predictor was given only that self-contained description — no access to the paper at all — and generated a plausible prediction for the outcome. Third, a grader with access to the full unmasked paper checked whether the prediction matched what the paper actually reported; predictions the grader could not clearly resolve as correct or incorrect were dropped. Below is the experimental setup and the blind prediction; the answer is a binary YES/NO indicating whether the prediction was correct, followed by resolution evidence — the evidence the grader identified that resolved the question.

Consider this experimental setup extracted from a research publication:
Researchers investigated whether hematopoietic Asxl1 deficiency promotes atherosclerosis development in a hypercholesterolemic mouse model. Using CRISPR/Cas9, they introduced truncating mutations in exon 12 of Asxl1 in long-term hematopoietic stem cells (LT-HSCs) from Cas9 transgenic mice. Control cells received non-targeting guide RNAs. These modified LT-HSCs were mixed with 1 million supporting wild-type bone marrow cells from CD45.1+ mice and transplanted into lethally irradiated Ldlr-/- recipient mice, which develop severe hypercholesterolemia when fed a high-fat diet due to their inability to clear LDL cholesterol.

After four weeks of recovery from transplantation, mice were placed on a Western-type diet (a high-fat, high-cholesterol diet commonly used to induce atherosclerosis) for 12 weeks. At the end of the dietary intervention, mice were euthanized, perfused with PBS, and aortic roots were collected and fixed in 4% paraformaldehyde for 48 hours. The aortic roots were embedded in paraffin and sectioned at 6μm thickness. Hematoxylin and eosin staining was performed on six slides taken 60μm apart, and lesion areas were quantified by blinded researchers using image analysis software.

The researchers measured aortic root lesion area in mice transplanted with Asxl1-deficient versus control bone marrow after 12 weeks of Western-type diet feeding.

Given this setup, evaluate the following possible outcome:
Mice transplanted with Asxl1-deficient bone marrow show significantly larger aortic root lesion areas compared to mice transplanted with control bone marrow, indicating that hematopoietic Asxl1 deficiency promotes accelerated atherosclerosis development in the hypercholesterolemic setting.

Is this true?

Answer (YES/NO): NO